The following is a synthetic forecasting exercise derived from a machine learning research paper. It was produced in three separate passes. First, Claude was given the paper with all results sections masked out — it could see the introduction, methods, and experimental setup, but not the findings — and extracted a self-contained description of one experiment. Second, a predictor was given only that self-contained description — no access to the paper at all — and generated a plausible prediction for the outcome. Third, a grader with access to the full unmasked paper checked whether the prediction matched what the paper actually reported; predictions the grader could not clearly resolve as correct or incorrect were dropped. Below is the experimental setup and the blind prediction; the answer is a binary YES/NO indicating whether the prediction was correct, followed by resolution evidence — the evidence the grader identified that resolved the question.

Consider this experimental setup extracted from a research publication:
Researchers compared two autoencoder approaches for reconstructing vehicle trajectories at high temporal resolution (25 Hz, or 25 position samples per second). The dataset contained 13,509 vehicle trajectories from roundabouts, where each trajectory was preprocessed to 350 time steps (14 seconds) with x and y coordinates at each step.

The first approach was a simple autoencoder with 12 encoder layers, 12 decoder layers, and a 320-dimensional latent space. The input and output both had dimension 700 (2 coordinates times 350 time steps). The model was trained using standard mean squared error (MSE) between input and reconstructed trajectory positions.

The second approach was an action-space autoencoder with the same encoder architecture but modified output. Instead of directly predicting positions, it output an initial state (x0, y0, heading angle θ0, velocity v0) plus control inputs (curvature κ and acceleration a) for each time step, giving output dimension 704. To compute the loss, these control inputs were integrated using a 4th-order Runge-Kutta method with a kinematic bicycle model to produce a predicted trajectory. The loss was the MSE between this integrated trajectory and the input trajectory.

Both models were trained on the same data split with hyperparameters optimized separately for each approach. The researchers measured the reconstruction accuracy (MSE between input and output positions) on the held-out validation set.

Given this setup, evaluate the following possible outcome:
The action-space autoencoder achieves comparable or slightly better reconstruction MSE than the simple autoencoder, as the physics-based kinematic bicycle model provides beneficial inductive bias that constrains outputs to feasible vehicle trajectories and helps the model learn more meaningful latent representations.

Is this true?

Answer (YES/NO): NO